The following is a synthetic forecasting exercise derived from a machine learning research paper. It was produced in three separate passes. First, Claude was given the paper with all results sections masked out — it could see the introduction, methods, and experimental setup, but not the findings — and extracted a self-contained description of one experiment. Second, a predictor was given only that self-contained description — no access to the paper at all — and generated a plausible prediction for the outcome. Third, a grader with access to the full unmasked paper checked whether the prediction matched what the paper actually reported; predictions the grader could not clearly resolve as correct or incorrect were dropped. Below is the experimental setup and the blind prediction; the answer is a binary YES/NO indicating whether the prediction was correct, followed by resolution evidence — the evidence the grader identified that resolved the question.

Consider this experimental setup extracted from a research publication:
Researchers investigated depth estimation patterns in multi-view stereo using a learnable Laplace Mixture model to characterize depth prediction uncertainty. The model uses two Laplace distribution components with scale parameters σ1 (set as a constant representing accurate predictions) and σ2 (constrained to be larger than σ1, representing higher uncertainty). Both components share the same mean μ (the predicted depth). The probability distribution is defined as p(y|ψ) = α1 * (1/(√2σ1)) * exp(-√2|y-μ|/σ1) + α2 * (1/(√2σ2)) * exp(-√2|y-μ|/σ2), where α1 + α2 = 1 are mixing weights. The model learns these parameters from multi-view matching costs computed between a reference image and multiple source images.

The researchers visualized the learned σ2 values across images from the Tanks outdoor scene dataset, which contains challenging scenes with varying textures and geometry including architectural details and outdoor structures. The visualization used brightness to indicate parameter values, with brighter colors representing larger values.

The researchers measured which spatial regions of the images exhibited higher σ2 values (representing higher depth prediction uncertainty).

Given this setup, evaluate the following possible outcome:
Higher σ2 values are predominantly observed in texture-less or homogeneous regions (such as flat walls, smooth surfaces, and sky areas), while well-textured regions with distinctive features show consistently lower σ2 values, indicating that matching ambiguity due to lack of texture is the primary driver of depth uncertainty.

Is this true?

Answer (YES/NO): NO